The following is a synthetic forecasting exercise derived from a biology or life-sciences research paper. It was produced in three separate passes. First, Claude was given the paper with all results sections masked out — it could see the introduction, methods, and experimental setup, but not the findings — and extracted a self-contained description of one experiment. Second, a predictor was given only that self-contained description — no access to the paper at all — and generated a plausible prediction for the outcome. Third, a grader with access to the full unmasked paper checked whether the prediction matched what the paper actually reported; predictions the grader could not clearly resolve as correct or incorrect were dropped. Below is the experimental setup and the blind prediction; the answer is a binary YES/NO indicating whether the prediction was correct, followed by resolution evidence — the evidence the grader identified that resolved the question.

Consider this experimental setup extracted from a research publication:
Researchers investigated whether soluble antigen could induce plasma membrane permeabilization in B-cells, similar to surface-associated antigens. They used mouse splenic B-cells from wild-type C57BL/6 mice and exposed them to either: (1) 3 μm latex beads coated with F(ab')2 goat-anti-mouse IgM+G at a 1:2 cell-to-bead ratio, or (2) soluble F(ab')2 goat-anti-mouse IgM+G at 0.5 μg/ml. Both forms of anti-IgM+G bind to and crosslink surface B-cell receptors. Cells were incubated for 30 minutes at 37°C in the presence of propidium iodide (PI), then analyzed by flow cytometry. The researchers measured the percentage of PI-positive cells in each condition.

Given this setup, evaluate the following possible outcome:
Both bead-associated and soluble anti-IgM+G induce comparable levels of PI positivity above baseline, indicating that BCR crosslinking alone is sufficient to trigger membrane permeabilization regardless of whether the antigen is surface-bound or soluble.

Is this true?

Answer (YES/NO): NO